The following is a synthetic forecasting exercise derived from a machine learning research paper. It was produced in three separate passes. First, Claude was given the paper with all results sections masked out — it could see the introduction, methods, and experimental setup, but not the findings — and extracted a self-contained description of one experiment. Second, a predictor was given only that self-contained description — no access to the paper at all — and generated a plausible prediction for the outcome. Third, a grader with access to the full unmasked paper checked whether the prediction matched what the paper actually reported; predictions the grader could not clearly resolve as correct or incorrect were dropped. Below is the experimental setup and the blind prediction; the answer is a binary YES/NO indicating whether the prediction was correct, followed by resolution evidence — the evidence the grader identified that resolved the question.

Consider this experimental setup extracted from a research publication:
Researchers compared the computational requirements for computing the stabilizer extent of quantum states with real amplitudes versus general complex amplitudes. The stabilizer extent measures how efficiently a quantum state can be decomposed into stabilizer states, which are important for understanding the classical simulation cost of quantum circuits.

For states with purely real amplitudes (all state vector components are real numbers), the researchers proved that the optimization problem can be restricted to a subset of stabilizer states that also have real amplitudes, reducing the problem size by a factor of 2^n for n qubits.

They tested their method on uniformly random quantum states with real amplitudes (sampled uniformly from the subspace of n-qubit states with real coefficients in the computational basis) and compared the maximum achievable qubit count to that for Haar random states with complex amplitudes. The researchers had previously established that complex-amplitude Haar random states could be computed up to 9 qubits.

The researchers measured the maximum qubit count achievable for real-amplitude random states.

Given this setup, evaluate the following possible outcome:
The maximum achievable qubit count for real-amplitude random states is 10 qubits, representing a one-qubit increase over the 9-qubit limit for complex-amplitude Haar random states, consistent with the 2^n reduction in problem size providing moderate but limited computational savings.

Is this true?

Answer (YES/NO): YES